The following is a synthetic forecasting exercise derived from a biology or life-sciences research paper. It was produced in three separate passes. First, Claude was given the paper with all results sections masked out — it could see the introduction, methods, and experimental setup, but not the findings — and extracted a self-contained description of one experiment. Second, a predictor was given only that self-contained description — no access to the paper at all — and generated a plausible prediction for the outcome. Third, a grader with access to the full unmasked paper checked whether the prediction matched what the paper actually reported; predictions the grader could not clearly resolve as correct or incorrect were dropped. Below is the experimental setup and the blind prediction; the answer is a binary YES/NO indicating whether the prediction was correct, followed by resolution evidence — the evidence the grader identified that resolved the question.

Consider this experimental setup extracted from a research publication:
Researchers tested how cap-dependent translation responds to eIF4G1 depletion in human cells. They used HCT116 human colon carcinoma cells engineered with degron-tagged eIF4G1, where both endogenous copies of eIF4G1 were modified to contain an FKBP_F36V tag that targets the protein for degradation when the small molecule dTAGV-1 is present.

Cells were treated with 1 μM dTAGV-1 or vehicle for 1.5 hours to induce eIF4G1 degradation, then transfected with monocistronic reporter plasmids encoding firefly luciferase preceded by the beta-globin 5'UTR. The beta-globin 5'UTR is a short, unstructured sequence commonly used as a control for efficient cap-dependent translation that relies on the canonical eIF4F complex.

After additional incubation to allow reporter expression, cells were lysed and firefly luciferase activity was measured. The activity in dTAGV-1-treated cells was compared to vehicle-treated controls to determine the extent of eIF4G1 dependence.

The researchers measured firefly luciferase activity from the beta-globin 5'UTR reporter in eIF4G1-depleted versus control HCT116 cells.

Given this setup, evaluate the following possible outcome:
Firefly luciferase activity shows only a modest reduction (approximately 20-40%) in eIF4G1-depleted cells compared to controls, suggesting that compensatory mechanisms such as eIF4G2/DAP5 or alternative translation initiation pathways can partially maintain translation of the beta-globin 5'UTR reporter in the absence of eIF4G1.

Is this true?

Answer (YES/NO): NO